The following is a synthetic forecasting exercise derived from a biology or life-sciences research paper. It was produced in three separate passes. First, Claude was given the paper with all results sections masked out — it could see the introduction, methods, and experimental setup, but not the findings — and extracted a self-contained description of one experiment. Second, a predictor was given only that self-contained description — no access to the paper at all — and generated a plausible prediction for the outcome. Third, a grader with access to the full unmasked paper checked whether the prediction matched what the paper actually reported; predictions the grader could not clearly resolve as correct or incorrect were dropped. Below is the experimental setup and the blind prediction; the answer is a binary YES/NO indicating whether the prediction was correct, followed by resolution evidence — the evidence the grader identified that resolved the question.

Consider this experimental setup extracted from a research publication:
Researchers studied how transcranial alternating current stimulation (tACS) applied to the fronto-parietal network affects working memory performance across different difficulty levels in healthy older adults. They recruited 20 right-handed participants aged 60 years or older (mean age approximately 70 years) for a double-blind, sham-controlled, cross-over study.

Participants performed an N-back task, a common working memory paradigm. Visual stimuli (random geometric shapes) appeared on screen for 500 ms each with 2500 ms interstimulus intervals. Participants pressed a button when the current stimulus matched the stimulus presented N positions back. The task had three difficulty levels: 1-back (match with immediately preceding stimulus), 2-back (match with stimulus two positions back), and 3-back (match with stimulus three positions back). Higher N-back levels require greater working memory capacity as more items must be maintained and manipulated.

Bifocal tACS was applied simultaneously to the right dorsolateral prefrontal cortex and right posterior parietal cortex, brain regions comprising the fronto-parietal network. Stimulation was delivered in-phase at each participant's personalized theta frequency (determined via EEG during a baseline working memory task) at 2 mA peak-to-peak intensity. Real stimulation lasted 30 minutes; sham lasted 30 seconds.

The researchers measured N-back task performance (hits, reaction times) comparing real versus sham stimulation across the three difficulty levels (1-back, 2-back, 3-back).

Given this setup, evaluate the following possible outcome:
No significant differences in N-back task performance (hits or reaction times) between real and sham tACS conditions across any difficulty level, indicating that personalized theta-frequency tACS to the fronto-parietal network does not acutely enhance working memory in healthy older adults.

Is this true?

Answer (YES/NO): NO